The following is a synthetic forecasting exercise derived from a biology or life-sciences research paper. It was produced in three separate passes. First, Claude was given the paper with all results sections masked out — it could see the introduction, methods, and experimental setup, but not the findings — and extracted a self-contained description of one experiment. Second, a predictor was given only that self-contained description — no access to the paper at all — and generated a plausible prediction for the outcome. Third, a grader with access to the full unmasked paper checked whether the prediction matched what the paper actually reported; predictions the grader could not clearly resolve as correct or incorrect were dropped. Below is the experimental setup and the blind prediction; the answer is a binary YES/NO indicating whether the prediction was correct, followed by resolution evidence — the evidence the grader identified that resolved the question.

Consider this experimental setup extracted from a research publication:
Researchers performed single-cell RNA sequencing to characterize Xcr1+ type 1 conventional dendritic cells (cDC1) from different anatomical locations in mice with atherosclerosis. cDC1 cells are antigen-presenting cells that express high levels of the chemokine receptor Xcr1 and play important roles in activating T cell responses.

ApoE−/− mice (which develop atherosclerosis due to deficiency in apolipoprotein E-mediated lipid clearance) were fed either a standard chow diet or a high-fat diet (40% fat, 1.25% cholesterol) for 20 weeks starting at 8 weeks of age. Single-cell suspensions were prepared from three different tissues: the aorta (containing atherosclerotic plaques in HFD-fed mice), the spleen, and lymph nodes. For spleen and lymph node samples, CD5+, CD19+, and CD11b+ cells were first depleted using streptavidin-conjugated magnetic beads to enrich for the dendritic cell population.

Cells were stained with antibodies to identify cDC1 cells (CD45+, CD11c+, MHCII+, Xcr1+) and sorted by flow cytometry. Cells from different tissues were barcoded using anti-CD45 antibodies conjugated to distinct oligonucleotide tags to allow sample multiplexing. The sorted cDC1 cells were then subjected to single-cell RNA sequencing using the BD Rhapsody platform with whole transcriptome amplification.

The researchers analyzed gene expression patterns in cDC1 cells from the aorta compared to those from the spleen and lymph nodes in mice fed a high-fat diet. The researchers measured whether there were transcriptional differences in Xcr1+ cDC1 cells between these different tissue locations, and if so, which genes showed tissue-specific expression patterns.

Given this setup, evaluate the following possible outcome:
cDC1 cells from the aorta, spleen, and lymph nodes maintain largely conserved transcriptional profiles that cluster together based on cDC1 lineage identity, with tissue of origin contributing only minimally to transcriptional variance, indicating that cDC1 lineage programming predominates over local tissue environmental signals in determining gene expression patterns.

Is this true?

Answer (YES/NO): NO